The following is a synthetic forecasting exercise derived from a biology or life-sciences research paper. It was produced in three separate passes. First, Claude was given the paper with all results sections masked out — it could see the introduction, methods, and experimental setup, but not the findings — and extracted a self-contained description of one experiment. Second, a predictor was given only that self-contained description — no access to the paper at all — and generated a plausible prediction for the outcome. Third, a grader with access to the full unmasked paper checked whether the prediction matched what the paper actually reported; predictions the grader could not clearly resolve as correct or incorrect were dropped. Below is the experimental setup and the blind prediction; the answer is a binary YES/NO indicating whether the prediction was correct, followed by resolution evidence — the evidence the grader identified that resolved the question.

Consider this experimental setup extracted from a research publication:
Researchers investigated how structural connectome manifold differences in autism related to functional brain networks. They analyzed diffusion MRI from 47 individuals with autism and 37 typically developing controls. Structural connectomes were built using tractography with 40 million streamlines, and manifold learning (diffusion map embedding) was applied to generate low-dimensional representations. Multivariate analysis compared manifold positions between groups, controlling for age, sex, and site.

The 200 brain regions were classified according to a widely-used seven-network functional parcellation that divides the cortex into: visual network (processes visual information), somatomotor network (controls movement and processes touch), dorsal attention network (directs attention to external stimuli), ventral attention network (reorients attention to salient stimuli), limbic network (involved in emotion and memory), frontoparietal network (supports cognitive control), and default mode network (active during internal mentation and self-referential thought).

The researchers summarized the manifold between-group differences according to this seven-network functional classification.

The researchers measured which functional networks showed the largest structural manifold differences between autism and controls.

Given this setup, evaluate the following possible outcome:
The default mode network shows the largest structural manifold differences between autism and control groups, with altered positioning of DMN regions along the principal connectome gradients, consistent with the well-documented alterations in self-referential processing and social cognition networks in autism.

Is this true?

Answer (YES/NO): NO